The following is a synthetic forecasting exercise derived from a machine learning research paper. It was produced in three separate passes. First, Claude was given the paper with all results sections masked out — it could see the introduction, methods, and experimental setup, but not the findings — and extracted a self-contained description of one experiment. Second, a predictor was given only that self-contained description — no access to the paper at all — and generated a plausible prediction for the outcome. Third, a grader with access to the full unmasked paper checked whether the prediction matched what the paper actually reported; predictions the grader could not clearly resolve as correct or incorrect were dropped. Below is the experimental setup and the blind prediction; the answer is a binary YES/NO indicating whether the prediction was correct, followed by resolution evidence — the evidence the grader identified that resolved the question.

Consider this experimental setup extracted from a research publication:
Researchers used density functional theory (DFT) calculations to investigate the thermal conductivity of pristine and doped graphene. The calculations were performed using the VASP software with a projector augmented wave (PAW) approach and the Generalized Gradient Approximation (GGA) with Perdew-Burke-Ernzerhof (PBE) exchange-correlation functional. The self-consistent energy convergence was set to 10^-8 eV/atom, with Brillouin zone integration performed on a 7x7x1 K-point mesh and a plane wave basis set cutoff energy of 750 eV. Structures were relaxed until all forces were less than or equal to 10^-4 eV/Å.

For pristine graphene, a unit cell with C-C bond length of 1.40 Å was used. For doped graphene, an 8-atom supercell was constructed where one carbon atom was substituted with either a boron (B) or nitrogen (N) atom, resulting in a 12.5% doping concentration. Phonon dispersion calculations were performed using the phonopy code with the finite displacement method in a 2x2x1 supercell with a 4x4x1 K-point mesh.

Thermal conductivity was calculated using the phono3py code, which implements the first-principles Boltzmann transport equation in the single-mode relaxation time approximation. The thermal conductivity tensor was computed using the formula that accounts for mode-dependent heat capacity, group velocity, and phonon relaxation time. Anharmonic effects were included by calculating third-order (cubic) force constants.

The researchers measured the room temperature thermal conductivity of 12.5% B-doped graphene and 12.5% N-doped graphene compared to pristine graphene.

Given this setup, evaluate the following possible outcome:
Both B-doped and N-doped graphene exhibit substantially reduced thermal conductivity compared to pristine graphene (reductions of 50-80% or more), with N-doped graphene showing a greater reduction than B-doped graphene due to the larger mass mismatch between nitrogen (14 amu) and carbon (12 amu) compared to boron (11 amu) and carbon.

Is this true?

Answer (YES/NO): YES